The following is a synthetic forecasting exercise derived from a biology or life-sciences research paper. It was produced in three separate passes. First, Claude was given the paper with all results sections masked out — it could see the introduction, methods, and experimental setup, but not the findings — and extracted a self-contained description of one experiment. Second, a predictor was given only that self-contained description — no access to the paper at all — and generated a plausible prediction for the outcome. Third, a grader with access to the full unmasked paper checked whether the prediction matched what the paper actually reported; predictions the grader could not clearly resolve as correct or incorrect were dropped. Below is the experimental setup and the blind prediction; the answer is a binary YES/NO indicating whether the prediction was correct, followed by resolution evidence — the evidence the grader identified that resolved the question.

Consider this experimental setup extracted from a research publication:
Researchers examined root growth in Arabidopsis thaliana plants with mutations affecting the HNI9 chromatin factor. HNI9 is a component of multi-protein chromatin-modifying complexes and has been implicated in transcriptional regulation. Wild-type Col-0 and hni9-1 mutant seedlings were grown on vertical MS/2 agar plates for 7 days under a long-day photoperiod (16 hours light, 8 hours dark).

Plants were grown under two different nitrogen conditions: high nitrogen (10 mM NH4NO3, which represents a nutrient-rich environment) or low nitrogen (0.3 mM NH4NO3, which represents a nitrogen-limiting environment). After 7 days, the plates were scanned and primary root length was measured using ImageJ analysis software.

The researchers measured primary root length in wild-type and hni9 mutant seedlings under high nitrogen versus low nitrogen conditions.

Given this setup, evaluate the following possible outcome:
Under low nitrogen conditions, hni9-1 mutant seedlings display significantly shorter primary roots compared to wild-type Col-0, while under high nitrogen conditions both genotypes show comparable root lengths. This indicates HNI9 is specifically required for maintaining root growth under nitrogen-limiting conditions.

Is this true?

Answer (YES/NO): NO